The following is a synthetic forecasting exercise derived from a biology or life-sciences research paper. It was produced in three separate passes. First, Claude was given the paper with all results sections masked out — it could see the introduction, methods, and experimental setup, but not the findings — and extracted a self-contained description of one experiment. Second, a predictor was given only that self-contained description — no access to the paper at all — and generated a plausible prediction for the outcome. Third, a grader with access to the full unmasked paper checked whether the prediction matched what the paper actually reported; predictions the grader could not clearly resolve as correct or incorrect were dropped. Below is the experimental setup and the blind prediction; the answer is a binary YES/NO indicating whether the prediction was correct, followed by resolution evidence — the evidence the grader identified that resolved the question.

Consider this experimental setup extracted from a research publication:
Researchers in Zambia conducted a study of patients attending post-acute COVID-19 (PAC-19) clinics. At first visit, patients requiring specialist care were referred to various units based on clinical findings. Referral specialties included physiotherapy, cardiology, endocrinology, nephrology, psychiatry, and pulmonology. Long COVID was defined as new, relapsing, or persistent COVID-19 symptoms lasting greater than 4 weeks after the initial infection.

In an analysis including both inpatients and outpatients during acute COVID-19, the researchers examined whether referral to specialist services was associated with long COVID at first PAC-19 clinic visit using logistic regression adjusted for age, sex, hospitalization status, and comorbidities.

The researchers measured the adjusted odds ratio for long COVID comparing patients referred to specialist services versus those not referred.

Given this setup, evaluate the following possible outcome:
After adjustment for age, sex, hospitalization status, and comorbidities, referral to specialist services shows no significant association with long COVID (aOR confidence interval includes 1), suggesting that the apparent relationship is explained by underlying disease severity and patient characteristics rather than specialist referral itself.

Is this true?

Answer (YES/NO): NO